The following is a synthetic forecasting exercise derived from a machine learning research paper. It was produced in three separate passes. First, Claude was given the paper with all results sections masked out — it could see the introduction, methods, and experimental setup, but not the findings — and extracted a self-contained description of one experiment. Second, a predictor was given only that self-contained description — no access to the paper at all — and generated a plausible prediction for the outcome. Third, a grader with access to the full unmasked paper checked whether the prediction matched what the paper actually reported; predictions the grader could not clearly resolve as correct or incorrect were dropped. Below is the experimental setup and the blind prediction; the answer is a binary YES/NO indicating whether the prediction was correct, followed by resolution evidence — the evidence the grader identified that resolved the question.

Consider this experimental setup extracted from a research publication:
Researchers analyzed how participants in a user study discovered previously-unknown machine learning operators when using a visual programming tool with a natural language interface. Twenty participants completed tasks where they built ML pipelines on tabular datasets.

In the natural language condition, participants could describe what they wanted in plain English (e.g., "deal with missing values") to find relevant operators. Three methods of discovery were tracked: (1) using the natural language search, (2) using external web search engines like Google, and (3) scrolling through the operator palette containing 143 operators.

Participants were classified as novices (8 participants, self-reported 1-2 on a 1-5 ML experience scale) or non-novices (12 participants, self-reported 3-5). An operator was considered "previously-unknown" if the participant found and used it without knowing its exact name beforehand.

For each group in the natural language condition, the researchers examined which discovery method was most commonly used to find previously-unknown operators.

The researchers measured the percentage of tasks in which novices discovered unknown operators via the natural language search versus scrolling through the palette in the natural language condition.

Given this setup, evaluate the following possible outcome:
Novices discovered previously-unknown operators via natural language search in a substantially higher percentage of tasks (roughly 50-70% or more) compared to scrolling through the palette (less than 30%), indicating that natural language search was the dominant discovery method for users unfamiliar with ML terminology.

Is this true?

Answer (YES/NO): YES